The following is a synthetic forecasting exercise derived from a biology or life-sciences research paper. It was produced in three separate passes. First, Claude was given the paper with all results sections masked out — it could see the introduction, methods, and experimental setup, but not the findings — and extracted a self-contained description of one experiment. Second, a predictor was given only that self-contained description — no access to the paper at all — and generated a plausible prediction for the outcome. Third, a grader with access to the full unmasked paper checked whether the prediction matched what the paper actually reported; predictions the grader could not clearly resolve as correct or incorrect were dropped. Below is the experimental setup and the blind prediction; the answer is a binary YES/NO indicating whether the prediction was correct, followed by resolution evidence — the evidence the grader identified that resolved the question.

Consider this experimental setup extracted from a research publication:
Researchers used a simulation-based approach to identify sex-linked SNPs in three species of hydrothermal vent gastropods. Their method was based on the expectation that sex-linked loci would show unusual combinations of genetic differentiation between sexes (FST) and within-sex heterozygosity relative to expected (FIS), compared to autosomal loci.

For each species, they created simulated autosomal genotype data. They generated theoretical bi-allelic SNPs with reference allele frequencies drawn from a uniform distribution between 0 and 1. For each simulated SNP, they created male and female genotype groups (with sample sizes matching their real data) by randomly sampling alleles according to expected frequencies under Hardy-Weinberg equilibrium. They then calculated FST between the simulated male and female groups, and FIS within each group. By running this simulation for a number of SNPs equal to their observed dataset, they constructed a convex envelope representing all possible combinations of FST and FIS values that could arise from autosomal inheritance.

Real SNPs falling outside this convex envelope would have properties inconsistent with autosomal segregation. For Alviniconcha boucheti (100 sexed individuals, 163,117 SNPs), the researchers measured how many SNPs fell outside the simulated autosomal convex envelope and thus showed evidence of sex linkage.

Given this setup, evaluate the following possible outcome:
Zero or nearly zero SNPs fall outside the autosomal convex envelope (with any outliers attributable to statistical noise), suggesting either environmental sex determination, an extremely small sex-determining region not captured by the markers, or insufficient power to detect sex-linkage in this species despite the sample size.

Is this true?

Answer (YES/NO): NO